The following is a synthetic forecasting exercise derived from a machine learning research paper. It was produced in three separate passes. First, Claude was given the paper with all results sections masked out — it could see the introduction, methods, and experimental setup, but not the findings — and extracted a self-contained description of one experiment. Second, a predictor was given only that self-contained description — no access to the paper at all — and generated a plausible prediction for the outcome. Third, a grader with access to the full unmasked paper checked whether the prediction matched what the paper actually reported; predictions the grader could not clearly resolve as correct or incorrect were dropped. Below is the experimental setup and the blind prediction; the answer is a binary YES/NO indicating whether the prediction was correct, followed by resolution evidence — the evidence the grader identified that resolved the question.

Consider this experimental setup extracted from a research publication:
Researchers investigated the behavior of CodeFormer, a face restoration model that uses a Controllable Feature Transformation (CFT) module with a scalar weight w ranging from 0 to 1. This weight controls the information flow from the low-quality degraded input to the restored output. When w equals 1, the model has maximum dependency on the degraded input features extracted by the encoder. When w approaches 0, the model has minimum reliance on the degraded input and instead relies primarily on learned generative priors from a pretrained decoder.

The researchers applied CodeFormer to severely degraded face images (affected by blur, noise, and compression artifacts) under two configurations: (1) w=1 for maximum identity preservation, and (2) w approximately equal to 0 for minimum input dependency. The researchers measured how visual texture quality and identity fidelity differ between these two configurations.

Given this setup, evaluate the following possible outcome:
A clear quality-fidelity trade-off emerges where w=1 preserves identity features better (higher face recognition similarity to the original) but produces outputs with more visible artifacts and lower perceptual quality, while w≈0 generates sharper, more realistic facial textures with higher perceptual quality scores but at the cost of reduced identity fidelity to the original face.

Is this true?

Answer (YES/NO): YES